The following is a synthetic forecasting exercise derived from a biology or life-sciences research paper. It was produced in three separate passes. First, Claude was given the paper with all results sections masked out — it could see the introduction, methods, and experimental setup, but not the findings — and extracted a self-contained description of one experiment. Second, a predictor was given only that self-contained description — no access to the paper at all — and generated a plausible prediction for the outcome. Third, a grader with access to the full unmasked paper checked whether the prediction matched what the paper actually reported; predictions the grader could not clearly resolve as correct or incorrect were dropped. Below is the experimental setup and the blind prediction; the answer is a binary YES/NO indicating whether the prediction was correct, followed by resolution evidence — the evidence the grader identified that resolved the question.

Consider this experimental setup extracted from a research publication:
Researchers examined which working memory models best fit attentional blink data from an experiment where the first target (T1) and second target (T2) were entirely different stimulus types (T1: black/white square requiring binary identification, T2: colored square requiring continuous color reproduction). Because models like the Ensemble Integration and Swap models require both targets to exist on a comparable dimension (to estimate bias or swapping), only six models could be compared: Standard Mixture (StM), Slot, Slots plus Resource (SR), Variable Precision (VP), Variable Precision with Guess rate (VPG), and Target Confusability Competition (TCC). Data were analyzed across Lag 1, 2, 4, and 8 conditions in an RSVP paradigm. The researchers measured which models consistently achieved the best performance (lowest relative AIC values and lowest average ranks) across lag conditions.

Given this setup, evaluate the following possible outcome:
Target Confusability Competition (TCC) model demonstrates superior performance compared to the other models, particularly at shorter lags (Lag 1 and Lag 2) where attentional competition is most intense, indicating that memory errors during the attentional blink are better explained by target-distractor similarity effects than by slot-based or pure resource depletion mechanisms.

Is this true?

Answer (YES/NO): NO